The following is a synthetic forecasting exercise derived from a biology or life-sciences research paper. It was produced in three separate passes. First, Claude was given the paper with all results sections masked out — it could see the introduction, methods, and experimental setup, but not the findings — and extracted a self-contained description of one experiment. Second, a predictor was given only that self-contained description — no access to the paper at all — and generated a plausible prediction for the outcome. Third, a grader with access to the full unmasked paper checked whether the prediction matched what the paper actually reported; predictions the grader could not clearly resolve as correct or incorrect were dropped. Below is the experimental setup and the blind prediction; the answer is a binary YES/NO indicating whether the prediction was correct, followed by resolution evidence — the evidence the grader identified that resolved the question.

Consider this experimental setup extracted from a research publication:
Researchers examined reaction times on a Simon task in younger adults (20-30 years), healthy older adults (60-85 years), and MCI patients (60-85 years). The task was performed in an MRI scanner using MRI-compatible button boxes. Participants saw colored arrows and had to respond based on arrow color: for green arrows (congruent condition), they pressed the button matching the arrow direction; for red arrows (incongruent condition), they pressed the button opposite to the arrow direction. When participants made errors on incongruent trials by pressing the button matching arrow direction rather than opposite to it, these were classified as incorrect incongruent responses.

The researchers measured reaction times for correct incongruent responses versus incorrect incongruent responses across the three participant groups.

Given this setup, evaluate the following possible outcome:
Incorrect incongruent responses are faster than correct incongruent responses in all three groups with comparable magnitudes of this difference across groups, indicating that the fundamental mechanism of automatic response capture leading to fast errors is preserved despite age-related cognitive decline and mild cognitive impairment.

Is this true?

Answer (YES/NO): YES